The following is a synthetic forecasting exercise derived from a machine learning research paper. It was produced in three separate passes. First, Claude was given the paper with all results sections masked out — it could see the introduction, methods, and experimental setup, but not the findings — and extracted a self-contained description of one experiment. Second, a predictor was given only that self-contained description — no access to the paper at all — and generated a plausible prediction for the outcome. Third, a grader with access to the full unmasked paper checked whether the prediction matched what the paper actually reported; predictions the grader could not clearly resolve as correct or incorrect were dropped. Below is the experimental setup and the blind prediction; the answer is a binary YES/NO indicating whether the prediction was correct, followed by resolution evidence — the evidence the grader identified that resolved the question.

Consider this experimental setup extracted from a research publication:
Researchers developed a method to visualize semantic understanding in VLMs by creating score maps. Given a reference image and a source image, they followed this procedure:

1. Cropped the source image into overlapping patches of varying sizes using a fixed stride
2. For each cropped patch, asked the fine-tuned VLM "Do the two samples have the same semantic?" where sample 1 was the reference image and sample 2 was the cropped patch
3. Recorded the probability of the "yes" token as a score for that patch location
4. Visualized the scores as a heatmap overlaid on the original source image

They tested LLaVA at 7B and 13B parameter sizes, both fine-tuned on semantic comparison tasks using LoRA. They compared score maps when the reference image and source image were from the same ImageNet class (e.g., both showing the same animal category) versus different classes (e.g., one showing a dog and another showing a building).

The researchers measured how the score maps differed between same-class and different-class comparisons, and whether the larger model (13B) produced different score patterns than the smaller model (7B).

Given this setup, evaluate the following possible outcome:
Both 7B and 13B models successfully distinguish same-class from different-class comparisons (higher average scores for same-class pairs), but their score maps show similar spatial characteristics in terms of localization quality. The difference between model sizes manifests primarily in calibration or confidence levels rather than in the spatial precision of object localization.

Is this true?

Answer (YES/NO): NO